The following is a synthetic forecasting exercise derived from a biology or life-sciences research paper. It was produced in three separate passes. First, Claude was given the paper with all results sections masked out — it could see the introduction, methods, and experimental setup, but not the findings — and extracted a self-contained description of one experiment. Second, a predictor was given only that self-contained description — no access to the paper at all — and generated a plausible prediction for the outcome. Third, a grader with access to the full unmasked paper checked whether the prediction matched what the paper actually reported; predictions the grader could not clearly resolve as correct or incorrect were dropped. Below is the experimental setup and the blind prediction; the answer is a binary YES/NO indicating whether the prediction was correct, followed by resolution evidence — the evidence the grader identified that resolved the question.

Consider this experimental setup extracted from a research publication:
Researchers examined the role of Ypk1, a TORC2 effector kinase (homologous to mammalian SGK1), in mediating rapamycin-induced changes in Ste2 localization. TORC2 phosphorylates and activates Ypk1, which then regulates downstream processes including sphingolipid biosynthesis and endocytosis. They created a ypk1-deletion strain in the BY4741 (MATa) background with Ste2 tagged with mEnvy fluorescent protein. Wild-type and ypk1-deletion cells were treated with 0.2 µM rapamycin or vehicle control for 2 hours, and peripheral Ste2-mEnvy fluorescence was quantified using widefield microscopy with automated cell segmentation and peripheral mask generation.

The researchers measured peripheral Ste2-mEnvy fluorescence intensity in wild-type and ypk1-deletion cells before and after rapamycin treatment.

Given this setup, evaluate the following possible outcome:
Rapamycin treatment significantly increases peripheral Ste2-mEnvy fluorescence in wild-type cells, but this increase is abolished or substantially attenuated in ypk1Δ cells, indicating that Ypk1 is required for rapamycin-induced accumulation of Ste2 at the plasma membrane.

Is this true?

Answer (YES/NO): NO